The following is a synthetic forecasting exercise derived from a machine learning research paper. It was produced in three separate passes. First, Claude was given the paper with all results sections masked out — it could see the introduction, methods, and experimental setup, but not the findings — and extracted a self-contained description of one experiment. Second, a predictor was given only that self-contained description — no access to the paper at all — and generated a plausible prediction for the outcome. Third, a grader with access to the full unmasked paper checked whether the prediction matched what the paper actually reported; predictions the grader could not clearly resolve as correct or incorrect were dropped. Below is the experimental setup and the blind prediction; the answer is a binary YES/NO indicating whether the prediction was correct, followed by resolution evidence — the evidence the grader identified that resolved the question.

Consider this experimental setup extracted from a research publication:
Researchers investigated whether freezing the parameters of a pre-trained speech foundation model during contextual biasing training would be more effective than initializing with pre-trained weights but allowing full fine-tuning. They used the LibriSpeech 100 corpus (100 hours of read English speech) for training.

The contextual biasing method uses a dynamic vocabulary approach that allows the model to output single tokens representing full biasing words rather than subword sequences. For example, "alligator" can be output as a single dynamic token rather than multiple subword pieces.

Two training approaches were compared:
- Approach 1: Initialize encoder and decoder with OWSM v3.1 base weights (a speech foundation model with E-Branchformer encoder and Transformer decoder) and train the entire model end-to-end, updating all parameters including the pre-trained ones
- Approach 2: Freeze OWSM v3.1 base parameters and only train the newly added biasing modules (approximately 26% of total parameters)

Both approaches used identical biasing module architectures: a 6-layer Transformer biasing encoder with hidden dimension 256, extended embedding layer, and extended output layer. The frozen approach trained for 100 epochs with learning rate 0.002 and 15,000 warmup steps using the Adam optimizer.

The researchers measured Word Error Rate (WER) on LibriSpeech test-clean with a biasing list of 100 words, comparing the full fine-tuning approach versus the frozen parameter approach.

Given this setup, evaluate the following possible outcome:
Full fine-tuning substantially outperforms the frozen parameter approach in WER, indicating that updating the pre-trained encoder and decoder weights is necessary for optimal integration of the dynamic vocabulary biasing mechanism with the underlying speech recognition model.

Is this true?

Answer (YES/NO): NO